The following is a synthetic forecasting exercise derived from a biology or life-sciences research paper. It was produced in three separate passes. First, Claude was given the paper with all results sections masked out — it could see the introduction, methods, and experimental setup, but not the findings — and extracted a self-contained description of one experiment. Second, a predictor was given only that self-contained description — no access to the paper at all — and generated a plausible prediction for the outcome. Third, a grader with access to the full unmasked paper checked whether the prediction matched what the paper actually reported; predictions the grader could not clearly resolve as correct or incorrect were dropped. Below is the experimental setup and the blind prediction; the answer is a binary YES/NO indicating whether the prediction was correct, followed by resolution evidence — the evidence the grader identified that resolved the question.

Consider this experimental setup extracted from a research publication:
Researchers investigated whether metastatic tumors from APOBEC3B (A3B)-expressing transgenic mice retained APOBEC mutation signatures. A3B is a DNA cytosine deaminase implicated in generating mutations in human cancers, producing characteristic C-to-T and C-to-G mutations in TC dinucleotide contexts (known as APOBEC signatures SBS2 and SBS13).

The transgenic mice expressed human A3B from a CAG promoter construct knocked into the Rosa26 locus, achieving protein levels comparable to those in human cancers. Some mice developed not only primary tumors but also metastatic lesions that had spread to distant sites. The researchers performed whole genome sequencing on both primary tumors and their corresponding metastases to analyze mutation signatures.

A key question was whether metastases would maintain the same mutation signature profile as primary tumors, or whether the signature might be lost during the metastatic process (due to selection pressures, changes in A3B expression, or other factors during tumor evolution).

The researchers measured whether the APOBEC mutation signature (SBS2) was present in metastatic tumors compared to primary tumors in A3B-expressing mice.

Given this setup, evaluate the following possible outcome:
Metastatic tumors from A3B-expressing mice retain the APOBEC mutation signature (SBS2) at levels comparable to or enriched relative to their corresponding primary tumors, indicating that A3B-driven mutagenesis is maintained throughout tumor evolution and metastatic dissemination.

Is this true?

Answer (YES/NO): YES